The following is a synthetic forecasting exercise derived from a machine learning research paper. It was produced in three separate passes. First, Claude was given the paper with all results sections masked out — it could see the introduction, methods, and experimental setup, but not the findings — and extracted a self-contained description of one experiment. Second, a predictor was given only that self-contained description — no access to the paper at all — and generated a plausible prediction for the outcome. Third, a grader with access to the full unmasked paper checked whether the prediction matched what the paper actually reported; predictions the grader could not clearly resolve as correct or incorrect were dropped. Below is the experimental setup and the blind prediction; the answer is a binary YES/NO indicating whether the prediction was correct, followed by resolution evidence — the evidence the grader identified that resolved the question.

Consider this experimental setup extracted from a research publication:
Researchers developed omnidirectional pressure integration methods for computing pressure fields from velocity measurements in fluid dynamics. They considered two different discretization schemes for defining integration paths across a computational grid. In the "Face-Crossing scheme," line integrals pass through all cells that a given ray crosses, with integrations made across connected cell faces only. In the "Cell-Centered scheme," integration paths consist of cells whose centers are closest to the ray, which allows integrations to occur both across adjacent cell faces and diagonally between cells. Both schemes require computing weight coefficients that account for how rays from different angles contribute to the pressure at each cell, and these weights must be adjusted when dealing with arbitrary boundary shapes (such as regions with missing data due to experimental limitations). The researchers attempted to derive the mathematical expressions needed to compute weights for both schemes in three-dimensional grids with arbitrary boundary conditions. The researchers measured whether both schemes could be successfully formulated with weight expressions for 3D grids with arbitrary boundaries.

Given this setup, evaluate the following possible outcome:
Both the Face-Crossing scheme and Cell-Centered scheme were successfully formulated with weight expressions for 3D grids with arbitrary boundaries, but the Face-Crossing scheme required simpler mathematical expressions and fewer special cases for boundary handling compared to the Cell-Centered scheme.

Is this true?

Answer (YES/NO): NO